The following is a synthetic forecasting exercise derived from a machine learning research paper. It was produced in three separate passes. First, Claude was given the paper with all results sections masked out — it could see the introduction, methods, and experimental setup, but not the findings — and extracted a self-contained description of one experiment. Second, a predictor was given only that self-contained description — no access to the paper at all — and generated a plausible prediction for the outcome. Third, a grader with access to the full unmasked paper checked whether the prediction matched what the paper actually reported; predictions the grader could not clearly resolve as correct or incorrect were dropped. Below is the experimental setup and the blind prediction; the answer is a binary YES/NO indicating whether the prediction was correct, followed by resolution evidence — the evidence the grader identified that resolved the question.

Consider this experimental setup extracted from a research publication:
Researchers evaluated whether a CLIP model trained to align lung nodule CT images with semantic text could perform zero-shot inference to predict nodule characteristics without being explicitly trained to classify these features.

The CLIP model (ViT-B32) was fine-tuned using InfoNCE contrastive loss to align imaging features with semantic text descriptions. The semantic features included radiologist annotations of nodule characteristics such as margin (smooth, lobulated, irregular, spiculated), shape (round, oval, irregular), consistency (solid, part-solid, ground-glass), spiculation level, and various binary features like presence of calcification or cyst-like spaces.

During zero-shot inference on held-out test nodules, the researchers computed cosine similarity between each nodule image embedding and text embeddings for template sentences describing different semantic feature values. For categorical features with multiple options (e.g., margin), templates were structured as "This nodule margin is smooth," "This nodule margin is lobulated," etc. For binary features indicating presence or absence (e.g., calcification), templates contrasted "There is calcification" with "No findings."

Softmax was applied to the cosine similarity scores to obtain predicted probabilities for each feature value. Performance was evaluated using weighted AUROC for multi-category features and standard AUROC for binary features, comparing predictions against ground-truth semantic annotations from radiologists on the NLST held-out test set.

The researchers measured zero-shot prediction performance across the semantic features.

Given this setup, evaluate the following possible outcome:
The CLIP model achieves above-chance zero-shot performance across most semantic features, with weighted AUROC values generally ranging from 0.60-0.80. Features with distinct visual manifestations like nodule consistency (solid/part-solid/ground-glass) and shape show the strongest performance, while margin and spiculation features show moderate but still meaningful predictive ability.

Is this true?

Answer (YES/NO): NO